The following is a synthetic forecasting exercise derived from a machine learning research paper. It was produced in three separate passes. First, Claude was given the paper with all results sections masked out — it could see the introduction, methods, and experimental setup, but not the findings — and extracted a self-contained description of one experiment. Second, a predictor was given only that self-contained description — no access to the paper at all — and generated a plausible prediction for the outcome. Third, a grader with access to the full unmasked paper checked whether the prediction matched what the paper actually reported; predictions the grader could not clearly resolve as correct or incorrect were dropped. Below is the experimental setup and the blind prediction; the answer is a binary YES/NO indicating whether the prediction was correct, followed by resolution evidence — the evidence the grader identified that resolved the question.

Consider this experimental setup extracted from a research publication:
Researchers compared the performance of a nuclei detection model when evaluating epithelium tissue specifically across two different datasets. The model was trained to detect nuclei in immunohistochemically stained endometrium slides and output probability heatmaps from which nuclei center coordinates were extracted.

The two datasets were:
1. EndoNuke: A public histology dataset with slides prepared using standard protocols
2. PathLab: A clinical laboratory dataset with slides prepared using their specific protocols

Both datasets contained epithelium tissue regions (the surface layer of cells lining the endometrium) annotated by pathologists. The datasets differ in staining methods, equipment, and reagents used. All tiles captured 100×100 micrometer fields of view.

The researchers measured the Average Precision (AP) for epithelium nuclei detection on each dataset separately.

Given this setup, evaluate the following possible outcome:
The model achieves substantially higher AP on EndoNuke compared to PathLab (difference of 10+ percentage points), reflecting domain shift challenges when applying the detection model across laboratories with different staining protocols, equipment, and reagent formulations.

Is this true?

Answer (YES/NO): NO